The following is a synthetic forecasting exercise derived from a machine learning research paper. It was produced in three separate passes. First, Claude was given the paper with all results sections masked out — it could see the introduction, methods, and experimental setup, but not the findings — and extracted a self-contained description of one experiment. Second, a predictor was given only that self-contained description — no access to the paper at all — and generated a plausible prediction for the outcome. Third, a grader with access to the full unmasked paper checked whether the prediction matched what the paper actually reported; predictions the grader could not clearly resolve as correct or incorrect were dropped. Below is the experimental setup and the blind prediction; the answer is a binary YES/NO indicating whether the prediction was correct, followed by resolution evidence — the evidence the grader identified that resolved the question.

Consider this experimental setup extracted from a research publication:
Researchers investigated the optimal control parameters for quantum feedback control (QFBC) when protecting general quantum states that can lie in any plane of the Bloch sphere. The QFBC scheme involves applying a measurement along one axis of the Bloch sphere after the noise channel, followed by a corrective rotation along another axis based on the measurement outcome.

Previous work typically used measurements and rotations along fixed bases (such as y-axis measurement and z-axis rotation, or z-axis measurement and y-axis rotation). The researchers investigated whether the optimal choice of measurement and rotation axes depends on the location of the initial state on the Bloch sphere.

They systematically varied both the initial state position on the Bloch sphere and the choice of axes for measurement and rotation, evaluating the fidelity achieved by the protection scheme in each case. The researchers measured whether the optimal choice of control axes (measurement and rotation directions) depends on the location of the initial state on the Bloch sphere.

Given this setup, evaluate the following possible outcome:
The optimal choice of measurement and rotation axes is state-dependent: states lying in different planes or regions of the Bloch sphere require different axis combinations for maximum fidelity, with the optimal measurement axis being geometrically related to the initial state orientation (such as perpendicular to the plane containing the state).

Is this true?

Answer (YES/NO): YES